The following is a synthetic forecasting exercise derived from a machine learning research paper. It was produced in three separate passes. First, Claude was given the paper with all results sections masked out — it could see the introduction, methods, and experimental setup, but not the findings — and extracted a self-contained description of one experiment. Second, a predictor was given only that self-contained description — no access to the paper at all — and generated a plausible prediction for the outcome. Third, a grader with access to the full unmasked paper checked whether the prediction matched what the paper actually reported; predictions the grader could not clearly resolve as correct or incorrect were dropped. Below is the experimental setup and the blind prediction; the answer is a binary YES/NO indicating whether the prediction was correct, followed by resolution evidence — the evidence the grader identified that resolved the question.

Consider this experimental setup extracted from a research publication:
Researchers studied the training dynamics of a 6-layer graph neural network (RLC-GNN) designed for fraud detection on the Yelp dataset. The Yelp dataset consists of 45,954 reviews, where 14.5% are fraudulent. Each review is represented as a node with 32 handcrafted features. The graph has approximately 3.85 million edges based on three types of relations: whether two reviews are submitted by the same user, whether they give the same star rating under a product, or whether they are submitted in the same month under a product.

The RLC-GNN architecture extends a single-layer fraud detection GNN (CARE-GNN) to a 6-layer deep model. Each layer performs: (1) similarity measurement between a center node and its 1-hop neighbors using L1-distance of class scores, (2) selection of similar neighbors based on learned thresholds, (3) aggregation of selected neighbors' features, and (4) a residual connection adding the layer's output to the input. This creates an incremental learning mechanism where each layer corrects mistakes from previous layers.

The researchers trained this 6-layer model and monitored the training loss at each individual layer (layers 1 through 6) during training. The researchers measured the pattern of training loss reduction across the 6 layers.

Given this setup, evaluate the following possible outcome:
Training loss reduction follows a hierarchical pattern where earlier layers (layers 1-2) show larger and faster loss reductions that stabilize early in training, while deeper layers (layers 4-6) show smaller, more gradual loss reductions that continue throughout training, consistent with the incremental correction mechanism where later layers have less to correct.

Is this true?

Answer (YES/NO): NO